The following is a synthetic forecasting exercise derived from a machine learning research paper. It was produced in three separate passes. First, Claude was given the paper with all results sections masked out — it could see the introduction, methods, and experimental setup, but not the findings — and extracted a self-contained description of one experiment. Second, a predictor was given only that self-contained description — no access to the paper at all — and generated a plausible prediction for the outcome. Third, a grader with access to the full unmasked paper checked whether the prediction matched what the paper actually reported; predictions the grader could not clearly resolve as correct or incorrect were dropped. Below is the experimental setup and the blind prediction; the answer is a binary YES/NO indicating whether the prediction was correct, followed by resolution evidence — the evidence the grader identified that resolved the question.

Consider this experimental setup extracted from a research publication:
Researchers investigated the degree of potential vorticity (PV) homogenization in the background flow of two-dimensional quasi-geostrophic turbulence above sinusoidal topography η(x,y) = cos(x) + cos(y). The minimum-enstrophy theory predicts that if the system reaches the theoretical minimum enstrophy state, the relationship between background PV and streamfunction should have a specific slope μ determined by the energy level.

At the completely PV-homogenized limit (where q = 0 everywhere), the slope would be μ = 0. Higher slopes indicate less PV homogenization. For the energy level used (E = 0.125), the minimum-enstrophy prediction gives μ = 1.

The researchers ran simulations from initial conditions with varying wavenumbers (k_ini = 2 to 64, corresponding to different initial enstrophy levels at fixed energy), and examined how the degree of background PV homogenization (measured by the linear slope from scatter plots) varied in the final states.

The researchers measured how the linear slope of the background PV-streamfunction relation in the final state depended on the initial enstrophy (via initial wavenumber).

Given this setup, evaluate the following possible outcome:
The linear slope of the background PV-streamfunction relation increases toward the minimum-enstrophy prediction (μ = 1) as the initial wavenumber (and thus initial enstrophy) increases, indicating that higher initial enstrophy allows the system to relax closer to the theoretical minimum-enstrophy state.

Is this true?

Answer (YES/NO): NO